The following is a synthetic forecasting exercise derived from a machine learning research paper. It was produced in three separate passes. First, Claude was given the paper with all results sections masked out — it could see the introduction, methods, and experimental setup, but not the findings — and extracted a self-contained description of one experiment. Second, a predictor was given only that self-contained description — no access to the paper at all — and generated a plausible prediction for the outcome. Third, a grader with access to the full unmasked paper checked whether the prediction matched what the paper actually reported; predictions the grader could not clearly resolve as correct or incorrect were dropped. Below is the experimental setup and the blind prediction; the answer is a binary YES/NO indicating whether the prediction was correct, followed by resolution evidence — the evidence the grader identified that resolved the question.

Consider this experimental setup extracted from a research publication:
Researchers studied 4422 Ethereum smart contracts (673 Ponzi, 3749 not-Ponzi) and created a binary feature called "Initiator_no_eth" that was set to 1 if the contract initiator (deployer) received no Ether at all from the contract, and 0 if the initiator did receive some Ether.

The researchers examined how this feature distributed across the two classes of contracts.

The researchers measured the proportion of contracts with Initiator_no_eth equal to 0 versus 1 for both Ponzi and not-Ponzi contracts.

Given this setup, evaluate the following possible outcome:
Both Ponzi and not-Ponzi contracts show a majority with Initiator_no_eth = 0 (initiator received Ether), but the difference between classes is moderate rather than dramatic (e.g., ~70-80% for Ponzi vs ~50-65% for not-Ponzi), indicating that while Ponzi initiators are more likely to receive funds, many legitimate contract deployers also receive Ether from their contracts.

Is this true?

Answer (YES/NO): NO